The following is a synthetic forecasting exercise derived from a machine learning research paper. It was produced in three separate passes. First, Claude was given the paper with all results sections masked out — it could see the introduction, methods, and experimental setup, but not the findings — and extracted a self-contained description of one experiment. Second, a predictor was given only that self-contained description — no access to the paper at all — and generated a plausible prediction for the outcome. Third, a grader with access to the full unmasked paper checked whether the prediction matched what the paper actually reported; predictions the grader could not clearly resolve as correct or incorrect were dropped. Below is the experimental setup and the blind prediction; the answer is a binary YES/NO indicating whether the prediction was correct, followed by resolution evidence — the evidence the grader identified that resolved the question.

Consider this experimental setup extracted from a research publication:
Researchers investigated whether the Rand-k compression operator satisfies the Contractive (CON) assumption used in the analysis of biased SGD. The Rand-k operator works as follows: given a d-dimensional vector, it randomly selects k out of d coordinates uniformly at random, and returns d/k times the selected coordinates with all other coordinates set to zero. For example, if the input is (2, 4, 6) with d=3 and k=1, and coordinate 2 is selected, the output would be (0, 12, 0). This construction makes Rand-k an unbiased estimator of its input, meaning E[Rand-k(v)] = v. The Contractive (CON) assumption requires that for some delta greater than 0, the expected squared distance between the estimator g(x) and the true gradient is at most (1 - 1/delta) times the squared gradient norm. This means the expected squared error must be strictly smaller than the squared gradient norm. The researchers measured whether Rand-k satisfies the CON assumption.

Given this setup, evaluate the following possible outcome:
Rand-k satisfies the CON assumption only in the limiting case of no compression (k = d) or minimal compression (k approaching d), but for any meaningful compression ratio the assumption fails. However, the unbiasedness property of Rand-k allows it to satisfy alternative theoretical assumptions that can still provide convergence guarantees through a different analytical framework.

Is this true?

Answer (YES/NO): NO